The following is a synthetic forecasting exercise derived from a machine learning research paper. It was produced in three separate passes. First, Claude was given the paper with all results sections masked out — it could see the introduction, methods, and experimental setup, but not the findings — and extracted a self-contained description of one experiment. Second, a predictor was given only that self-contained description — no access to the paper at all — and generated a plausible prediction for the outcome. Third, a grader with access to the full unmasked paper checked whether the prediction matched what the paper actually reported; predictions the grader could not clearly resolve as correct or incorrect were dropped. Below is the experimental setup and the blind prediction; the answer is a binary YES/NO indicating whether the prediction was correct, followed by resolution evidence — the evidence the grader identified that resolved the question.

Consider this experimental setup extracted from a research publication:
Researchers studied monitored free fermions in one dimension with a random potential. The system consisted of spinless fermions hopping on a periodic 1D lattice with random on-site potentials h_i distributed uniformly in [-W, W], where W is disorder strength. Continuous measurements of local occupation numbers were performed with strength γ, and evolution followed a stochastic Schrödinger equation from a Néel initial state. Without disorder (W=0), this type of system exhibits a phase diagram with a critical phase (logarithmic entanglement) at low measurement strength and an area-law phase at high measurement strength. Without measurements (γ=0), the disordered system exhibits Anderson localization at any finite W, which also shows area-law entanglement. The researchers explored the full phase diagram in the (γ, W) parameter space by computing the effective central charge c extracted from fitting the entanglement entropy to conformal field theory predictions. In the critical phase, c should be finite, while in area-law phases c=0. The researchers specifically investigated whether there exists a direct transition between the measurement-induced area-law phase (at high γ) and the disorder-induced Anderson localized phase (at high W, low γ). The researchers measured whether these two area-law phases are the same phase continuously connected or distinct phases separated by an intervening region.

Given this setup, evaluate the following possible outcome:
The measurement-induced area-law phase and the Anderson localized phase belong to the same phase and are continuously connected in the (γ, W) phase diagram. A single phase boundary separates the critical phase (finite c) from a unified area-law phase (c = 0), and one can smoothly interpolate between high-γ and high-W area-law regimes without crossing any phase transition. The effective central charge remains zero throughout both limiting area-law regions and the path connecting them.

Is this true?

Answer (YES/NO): NO